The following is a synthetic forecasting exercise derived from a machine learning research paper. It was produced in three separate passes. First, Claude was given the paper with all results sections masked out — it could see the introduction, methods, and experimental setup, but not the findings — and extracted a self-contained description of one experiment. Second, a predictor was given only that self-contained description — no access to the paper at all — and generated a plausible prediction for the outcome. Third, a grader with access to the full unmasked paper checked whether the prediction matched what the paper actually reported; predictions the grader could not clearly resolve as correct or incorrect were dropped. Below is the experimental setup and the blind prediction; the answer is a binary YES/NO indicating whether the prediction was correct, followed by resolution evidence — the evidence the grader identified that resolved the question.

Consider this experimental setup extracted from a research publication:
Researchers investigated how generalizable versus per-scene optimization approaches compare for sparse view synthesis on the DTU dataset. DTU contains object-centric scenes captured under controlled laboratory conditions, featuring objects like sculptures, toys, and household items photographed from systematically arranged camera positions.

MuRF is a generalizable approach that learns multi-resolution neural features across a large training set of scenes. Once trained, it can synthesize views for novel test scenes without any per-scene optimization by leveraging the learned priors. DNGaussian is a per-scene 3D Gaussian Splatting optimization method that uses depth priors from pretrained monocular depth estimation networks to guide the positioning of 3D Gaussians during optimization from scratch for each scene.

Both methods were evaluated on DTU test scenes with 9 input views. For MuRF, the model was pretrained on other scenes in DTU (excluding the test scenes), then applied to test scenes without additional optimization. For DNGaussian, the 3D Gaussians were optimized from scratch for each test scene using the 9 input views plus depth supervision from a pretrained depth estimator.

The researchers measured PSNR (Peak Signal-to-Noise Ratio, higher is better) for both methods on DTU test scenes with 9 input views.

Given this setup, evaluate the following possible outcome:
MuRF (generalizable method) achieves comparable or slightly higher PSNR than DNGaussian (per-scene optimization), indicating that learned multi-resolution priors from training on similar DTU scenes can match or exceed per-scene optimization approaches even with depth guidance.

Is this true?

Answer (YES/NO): YES